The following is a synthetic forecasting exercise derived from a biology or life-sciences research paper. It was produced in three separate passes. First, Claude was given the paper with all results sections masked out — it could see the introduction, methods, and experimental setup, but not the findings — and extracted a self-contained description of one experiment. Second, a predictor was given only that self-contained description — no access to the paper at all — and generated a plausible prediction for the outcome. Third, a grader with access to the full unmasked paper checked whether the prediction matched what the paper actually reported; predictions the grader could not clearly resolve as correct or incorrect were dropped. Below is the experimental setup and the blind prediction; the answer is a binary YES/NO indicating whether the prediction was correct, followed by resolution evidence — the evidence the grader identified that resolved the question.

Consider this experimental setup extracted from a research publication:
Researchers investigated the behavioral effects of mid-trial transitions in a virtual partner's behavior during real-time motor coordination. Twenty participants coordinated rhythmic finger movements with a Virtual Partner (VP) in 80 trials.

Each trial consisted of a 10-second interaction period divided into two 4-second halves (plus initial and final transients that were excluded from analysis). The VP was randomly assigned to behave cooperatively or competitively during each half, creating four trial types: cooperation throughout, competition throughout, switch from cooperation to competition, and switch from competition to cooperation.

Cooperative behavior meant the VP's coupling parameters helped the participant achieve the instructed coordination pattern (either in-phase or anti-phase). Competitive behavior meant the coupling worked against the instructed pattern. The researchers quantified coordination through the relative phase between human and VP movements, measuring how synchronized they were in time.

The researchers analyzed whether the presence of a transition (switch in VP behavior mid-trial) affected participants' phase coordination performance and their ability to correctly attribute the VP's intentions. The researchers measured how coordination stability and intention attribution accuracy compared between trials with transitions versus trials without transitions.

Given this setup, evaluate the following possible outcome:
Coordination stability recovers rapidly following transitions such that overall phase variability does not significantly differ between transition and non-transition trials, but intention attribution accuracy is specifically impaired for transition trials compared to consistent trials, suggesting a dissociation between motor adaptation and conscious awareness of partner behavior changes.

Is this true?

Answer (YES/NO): NO